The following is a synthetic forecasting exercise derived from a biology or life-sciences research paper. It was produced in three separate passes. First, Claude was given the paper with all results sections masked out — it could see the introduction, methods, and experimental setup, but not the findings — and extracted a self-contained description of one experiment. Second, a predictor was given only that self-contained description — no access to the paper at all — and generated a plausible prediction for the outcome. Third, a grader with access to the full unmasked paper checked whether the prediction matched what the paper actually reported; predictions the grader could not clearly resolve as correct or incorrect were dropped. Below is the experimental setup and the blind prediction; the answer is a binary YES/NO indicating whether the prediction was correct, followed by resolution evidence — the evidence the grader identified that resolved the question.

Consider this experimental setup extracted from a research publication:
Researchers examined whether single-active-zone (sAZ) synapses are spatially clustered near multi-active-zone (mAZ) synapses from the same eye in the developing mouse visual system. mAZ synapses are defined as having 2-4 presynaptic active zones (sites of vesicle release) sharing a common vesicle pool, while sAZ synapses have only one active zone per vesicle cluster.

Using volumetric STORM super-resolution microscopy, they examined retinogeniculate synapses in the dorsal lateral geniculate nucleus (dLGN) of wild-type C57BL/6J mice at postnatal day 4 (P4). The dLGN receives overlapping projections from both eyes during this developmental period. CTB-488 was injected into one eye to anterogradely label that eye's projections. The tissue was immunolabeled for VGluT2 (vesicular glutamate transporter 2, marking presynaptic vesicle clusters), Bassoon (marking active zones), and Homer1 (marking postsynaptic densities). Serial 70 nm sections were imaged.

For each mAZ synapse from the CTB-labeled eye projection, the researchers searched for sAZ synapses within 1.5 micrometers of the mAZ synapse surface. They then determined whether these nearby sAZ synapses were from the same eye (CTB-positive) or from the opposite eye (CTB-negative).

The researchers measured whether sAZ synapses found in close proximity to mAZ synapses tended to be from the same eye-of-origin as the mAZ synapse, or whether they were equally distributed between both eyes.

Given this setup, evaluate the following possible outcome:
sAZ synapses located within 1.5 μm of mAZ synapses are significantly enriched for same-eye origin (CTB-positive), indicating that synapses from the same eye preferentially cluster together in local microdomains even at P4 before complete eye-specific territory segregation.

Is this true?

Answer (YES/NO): YES